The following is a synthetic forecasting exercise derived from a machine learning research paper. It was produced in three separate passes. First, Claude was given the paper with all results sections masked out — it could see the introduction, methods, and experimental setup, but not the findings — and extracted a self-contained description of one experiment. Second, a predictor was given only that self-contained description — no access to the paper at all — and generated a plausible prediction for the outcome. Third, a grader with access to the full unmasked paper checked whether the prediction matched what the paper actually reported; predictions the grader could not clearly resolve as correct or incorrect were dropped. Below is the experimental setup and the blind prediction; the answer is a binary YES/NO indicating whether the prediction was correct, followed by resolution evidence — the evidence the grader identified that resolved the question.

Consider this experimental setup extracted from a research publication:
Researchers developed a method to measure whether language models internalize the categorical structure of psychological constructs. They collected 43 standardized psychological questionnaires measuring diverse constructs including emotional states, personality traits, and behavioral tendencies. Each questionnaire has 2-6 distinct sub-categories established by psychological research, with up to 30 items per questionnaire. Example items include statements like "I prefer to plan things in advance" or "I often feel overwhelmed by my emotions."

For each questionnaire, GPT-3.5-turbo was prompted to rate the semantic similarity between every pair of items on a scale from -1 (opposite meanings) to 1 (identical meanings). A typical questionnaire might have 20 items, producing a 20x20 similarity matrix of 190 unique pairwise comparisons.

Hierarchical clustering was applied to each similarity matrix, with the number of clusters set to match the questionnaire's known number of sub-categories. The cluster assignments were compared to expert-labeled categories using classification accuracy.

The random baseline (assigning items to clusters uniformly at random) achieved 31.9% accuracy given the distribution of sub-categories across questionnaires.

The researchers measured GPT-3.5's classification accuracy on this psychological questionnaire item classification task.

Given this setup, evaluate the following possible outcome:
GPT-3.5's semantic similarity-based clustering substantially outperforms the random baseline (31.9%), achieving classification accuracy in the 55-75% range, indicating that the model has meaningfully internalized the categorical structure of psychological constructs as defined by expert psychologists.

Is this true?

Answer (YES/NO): YES